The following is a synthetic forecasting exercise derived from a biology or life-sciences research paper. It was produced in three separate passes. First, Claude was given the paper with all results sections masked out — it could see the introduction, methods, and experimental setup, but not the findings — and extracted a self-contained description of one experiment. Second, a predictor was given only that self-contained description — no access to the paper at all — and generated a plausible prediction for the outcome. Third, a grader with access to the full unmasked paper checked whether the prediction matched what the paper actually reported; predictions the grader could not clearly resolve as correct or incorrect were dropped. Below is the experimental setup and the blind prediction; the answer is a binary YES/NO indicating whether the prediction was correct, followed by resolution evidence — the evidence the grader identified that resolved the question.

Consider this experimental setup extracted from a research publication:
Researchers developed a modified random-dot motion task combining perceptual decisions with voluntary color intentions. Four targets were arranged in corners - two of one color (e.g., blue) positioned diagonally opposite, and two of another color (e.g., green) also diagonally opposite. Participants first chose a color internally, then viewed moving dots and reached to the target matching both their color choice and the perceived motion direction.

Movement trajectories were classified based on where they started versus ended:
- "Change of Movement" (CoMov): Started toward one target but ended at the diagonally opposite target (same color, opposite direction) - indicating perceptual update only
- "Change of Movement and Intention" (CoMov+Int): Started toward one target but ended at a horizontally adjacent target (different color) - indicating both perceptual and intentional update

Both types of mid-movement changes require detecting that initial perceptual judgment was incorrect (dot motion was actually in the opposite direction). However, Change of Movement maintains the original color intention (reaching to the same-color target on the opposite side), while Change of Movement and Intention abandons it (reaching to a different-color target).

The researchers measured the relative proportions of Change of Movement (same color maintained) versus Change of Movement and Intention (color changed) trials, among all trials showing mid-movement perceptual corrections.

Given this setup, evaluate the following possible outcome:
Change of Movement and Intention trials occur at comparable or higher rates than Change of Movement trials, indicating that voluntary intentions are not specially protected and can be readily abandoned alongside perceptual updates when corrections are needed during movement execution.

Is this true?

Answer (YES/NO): NO